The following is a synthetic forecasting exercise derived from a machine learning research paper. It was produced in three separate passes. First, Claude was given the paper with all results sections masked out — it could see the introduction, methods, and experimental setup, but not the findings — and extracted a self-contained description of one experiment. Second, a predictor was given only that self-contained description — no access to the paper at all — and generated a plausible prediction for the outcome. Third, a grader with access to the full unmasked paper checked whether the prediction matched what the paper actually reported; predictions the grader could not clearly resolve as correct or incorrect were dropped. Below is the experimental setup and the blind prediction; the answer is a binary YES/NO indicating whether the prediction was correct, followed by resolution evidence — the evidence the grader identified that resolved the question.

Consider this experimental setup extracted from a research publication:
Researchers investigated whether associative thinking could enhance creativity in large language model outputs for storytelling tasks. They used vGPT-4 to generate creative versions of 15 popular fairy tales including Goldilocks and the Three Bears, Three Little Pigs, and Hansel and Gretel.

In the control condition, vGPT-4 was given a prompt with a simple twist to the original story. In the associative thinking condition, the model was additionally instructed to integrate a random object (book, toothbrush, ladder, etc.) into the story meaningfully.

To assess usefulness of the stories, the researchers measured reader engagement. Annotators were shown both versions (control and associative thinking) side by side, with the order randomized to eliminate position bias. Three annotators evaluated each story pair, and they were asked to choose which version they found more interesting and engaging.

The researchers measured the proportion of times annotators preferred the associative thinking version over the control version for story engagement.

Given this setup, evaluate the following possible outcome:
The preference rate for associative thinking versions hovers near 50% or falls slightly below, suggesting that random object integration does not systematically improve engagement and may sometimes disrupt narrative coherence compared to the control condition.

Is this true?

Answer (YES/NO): NO